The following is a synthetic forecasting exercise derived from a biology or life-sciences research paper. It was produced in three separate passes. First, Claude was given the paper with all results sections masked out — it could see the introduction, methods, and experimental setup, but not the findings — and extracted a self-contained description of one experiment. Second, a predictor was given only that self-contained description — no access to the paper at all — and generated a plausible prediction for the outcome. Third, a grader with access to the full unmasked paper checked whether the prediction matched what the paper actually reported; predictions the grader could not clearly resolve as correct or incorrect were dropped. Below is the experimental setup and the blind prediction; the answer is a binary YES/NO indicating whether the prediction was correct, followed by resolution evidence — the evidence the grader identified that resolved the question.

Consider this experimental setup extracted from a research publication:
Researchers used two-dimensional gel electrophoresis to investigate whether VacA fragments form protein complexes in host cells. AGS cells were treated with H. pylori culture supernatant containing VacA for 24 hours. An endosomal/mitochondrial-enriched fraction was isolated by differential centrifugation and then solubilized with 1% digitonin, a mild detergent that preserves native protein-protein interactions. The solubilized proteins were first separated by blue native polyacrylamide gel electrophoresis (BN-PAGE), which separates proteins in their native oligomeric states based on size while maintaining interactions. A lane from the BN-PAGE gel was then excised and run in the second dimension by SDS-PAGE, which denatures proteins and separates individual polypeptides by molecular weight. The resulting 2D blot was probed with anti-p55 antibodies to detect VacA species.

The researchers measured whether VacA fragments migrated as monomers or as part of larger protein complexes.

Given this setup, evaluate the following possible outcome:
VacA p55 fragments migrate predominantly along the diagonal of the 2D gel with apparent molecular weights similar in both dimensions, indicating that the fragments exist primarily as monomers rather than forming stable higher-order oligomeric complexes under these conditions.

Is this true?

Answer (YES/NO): NO